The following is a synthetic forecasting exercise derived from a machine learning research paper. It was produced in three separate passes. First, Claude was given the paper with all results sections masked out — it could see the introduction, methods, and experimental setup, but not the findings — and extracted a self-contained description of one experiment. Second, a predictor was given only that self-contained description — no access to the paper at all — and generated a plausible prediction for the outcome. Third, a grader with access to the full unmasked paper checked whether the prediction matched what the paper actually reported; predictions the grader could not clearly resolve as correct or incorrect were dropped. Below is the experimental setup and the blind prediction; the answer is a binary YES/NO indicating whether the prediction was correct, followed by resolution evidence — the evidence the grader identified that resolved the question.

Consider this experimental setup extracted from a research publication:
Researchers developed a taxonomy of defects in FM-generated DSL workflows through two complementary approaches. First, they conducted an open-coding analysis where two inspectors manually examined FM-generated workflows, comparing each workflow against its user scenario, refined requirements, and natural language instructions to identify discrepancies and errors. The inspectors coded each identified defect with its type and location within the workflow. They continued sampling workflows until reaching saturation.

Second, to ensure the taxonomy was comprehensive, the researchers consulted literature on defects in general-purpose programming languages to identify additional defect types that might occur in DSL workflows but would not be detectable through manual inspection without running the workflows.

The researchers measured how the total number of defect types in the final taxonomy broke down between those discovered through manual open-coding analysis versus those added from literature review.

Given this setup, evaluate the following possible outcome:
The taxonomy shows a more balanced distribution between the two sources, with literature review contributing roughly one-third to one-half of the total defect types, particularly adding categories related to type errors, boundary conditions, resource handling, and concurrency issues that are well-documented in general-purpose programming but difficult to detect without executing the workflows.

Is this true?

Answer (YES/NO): NO